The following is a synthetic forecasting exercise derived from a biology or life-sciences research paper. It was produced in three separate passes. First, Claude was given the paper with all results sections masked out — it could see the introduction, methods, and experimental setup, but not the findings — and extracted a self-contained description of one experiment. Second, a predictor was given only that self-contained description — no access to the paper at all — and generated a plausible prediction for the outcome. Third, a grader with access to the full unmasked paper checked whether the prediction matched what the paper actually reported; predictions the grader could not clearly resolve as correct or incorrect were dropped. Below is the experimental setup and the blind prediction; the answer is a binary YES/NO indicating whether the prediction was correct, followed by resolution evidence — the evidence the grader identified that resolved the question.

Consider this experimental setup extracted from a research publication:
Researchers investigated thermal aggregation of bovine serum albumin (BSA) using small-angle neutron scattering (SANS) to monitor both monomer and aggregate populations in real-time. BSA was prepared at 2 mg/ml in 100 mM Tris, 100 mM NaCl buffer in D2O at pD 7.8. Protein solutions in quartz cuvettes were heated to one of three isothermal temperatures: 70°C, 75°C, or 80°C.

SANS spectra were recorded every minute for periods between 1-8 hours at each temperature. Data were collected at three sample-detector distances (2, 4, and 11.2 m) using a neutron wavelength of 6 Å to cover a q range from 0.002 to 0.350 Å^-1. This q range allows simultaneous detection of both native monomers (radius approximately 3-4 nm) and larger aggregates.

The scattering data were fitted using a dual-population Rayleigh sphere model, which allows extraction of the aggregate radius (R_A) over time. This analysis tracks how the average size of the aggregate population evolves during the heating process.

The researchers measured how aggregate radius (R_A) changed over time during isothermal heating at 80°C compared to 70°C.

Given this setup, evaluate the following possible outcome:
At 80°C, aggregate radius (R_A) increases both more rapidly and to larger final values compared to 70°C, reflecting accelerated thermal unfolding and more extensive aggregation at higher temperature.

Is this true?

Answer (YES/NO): YES